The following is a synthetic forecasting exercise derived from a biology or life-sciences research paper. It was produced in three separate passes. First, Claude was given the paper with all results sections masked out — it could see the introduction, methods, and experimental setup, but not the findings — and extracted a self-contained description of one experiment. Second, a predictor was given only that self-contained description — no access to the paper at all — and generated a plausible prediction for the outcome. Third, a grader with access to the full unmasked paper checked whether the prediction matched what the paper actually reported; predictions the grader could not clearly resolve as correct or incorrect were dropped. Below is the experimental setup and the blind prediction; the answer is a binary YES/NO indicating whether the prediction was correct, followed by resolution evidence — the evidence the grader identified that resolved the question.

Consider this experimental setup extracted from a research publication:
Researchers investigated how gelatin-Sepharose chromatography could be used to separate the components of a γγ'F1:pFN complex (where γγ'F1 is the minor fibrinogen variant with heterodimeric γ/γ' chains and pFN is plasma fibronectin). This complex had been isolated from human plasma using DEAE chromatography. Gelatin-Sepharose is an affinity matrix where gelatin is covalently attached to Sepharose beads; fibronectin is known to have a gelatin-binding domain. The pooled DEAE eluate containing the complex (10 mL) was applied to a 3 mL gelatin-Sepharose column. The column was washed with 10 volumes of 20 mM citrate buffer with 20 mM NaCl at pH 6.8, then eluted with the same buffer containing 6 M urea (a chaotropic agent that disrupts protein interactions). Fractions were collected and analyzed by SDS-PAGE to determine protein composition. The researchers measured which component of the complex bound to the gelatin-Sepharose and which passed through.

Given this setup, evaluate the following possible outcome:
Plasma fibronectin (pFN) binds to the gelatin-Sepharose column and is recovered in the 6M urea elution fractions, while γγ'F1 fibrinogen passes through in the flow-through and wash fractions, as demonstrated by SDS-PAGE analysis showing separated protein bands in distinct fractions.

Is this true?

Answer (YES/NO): YES